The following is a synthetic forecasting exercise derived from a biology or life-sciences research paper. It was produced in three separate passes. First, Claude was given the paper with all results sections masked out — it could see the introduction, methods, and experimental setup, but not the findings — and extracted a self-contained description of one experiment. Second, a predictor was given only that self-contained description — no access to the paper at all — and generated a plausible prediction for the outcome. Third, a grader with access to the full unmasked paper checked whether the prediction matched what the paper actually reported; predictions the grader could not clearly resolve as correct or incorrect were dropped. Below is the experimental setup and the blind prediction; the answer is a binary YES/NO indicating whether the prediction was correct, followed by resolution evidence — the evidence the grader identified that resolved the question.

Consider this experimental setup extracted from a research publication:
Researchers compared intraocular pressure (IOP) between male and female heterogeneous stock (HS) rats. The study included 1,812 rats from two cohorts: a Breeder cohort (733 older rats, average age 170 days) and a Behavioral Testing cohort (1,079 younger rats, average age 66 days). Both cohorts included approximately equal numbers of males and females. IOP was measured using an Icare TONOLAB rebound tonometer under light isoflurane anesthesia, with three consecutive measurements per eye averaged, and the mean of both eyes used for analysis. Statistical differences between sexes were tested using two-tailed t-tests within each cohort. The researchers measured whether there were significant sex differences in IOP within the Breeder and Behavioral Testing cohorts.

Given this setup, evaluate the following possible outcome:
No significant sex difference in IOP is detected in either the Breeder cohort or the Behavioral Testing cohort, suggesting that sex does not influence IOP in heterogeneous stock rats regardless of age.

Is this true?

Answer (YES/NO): NO